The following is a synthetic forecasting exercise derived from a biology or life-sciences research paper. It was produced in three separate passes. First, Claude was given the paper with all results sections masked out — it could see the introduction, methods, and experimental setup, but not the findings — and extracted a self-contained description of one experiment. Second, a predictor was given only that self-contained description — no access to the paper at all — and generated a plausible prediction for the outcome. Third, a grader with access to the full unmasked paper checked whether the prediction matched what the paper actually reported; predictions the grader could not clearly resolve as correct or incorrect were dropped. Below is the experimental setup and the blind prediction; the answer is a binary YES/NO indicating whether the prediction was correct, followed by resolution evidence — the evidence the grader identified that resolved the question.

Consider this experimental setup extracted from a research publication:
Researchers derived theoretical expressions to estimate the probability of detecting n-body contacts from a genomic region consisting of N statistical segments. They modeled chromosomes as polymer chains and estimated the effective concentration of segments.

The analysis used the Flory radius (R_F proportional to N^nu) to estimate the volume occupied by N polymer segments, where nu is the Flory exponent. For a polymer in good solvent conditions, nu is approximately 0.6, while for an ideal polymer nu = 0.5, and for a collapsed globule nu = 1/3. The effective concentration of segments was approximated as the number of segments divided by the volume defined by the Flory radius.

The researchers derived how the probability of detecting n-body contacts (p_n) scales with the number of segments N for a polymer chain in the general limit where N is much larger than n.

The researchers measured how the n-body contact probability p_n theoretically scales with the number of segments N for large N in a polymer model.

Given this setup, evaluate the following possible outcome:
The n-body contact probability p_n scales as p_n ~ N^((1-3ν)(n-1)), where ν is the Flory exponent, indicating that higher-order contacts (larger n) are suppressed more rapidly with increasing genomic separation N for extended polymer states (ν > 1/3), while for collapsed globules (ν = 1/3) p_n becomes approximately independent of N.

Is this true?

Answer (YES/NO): NO